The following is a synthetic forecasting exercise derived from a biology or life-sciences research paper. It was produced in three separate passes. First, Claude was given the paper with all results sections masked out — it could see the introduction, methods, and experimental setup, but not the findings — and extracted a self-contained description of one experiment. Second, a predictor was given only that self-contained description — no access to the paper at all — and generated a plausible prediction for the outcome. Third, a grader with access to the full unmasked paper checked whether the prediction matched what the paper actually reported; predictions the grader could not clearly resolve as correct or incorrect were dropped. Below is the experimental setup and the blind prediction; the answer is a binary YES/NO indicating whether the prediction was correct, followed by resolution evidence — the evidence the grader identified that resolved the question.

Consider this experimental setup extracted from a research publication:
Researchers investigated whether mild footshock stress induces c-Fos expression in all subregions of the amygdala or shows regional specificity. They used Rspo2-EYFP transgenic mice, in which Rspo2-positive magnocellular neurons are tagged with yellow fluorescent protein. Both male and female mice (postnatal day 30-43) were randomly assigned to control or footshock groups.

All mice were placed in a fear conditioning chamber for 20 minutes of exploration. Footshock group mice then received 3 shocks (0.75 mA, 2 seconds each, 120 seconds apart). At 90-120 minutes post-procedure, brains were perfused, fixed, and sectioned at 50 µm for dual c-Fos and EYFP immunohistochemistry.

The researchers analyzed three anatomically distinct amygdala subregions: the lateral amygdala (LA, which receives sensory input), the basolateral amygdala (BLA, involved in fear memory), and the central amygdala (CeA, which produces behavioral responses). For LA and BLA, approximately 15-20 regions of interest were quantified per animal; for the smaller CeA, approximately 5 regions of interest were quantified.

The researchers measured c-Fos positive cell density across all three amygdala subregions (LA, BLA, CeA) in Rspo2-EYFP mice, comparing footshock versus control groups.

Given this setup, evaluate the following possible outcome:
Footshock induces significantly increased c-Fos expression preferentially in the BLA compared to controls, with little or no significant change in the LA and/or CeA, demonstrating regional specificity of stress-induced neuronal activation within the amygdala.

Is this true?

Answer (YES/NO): NO